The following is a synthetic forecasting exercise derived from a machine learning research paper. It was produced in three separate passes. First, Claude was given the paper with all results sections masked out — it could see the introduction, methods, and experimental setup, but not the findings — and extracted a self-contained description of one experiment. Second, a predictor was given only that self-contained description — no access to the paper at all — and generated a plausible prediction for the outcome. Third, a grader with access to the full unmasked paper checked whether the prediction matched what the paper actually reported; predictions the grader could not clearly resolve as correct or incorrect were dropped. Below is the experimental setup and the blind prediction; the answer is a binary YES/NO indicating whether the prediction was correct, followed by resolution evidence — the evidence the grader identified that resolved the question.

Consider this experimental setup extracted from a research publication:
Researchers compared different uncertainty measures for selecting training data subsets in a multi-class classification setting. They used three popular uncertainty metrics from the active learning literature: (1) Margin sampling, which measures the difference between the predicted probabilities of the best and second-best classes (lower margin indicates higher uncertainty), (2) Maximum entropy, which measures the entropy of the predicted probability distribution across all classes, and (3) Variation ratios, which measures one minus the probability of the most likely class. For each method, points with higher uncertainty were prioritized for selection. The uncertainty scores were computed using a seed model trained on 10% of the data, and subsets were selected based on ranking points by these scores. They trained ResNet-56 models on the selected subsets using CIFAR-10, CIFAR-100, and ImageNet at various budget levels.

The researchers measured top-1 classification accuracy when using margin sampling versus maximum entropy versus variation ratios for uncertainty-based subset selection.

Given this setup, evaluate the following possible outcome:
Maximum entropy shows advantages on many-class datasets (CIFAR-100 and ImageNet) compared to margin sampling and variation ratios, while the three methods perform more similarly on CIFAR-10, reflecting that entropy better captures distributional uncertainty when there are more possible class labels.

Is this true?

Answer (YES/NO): NO